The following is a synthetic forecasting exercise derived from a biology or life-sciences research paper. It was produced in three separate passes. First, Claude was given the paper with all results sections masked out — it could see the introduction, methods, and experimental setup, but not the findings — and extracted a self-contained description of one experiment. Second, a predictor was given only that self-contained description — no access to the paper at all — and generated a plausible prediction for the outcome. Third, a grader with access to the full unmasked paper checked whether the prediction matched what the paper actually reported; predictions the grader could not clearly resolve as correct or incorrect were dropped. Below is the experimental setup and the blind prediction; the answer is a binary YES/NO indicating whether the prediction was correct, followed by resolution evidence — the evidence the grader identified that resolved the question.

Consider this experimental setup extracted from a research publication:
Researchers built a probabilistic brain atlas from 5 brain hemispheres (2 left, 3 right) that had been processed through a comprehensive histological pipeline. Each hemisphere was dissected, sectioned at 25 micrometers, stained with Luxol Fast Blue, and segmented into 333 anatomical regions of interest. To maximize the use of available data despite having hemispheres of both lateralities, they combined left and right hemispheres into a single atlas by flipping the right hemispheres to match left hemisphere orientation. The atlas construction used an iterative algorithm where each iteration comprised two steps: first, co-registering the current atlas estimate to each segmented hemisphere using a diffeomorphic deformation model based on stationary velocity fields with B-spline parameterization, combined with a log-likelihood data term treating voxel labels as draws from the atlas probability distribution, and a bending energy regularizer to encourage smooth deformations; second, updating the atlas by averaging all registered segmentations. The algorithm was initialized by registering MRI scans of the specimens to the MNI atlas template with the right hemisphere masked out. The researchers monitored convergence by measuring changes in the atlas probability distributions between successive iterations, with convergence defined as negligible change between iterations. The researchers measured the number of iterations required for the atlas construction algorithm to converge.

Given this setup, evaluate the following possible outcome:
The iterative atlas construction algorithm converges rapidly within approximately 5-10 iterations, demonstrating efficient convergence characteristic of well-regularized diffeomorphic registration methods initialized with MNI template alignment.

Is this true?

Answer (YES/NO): YES